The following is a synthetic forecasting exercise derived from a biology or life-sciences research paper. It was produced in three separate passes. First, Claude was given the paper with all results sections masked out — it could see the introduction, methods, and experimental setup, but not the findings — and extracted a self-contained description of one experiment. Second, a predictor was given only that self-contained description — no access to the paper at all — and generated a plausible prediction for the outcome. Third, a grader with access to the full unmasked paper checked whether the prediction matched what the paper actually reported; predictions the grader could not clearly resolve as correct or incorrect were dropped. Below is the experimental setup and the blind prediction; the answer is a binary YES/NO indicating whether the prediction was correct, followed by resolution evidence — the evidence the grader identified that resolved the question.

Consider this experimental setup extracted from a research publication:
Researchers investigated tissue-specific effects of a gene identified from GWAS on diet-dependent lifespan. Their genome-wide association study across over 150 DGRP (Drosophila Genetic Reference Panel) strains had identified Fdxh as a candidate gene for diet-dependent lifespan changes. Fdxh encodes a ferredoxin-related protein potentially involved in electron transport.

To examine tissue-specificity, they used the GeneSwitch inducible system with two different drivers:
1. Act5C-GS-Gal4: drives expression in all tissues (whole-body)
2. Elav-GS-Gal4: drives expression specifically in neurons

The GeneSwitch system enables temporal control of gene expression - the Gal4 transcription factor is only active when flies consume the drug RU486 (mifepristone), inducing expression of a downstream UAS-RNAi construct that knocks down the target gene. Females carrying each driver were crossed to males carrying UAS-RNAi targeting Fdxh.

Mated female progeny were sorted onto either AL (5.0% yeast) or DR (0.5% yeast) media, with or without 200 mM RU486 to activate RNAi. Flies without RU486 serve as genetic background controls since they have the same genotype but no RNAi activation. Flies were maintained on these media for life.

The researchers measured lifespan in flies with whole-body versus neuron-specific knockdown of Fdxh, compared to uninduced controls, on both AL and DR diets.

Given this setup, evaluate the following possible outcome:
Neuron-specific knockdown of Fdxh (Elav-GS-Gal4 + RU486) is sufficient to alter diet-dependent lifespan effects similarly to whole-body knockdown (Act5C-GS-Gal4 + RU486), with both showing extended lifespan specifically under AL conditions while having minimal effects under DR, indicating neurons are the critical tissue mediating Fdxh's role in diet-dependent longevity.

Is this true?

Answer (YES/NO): NO